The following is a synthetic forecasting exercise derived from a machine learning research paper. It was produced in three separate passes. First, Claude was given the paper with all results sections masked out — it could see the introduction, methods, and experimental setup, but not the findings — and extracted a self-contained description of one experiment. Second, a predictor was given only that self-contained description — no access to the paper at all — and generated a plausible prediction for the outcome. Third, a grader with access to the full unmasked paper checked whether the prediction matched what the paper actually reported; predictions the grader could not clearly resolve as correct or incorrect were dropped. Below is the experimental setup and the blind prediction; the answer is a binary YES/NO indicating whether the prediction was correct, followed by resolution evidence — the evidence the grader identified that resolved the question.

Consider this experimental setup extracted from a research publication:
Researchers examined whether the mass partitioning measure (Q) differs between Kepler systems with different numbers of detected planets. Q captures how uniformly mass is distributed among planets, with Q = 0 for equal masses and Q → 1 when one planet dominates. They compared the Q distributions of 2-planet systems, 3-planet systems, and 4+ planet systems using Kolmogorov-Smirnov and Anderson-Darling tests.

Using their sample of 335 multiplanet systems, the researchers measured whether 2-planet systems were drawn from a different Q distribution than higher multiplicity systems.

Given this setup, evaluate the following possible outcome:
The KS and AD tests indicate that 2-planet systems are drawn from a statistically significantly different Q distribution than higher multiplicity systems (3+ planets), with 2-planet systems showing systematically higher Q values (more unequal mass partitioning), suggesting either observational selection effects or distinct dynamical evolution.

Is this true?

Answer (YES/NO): NO